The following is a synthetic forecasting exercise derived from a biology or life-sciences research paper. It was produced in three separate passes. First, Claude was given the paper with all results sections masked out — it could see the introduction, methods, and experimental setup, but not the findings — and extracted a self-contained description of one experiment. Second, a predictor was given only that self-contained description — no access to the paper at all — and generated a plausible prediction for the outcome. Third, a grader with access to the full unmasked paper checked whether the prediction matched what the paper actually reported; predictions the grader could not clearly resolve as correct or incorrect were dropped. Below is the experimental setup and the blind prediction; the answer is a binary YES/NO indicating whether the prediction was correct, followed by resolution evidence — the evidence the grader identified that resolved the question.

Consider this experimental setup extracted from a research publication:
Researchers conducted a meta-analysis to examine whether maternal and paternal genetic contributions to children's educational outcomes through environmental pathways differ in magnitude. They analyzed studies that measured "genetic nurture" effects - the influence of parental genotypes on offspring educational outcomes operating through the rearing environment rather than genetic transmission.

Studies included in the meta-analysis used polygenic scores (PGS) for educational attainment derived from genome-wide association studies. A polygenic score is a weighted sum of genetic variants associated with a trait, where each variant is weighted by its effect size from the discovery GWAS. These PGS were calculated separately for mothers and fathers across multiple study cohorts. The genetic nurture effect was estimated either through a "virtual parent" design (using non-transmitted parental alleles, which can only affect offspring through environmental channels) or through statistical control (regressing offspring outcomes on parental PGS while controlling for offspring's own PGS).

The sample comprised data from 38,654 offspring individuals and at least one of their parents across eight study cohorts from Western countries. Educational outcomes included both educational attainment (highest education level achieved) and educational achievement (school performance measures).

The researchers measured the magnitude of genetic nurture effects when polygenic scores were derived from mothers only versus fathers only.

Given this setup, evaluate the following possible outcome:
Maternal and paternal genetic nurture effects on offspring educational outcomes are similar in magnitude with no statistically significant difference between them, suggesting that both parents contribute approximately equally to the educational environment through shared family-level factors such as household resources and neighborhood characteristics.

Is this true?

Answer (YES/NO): YES